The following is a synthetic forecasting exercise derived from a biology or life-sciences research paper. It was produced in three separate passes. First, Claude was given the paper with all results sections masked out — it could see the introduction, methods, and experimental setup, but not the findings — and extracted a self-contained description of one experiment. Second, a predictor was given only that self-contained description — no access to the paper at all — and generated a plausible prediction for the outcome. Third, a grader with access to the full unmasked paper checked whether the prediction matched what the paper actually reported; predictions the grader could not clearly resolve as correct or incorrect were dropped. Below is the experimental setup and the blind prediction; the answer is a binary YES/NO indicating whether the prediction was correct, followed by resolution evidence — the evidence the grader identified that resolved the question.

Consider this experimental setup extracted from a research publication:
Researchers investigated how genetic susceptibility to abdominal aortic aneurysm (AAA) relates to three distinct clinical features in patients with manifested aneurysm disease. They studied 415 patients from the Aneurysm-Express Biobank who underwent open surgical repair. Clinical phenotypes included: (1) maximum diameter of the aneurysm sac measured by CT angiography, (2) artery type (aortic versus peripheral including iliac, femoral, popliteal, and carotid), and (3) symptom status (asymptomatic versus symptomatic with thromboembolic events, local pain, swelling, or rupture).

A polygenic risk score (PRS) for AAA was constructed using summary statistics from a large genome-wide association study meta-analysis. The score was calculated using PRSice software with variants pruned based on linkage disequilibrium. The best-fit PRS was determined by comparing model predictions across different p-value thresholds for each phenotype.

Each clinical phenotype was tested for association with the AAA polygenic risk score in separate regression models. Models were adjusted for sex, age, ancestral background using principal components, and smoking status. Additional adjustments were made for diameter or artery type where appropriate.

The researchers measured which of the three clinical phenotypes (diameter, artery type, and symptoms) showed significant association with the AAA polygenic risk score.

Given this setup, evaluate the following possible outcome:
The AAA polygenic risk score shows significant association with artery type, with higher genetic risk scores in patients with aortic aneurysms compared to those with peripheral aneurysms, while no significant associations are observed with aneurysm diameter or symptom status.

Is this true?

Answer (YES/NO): NO